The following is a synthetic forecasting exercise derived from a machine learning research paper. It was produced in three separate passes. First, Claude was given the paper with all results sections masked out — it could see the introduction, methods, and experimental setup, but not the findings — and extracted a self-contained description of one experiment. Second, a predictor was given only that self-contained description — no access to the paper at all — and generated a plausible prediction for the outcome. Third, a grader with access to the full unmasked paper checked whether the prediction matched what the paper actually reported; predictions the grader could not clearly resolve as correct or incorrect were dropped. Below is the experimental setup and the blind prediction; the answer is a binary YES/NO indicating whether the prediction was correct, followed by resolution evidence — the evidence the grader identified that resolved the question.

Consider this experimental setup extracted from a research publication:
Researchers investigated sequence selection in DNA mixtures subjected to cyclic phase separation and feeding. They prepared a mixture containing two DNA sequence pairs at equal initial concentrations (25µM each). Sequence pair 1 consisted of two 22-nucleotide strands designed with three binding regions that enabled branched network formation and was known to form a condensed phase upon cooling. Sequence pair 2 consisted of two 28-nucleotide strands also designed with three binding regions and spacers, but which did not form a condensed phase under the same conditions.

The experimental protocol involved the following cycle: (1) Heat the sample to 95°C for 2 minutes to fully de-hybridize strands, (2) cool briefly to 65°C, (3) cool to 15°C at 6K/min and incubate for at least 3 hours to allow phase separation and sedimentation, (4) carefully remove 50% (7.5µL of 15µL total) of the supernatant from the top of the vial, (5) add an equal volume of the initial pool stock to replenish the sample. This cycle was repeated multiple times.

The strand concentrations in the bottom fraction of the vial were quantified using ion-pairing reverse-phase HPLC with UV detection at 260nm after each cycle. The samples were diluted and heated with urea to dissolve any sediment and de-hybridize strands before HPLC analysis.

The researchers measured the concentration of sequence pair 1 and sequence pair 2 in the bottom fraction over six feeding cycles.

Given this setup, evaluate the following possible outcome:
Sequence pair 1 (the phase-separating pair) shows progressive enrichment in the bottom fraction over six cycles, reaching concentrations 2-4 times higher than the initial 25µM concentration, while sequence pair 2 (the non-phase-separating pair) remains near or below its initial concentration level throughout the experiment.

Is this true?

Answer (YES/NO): YES